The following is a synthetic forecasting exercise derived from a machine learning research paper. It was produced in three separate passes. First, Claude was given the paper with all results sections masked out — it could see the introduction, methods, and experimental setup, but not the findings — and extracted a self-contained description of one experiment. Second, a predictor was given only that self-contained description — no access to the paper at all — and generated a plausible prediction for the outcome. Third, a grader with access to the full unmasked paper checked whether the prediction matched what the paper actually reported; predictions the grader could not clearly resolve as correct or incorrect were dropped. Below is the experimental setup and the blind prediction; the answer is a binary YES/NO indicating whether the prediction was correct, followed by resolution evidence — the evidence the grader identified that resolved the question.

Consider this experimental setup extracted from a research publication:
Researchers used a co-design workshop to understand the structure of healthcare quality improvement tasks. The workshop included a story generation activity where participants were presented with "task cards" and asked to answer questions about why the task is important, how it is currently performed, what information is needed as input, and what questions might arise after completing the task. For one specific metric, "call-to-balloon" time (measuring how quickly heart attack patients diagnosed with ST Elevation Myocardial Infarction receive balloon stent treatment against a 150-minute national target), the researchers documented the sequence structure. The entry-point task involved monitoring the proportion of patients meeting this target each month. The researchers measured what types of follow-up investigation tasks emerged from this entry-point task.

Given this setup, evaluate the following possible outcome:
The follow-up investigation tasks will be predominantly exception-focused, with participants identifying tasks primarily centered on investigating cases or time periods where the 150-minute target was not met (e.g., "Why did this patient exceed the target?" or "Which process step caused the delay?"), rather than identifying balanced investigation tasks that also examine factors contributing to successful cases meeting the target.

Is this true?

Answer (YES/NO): YES